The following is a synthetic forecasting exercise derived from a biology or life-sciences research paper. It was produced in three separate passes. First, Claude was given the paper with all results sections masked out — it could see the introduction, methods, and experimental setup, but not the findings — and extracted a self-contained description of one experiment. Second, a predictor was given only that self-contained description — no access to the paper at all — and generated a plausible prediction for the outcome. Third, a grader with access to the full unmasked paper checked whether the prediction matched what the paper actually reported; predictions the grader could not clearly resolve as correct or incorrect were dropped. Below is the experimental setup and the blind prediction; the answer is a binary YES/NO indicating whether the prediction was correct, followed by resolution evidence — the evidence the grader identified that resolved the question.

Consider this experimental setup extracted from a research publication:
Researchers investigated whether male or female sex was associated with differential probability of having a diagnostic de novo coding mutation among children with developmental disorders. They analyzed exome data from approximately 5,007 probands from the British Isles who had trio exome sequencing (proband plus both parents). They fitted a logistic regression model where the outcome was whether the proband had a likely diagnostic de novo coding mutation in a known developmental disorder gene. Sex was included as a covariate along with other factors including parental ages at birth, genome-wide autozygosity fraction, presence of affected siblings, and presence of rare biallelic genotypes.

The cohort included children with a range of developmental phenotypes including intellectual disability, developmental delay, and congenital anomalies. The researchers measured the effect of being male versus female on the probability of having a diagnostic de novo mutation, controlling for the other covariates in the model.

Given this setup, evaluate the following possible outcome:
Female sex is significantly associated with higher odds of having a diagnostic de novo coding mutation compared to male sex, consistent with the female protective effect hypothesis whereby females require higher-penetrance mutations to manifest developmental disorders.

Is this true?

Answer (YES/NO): YES